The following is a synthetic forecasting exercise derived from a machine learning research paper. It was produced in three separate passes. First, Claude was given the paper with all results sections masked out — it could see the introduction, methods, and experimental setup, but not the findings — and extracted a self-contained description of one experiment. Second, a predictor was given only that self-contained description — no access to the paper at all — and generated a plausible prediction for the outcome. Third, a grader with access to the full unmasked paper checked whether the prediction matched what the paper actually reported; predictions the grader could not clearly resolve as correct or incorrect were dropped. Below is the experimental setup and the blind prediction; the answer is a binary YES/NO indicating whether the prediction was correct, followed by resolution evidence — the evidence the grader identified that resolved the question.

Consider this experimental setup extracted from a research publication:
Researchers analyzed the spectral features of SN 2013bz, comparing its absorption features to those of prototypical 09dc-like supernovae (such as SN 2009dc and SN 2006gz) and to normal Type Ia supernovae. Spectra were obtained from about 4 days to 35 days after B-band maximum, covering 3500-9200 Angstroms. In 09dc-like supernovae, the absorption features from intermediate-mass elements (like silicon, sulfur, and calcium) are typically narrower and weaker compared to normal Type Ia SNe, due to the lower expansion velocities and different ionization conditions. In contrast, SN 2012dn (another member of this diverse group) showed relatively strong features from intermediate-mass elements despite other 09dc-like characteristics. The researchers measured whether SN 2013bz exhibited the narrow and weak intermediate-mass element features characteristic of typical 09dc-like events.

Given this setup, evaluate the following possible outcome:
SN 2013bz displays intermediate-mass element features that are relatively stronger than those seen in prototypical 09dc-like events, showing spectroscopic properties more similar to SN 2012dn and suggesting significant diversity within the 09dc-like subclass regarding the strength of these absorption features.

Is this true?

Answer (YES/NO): NO